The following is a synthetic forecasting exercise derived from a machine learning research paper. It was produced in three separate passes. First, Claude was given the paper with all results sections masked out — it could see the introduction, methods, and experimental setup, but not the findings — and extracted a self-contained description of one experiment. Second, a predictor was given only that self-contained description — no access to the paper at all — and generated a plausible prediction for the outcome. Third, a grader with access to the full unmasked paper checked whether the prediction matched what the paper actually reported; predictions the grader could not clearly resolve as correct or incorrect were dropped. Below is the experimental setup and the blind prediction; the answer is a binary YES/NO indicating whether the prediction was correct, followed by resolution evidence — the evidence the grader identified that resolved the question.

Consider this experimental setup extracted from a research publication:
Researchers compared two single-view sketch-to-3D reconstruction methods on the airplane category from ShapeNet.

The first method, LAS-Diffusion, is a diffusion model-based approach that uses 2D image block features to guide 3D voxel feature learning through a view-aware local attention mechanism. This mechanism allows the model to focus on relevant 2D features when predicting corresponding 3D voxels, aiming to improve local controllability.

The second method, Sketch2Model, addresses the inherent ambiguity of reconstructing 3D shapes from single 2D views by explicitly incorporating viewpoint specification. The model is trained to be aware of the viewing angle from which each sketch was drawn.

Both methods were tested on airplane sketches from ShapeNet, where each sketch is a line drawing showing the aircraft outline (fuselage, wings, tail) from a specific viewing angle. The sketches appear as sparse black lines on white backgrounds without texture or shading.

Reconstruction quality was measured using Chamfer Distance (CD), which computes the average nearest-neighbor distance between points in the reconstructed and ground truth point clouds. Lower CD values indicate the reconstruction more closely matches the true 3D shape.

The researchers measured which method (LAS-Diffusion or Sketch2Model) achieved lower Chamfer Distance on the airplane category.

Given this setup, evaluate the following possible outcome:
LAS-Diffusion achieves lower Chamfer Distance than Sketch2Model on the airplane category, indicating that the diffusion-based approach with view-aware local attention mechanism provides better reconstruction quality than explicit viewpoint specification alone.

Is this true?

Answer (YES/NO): NO